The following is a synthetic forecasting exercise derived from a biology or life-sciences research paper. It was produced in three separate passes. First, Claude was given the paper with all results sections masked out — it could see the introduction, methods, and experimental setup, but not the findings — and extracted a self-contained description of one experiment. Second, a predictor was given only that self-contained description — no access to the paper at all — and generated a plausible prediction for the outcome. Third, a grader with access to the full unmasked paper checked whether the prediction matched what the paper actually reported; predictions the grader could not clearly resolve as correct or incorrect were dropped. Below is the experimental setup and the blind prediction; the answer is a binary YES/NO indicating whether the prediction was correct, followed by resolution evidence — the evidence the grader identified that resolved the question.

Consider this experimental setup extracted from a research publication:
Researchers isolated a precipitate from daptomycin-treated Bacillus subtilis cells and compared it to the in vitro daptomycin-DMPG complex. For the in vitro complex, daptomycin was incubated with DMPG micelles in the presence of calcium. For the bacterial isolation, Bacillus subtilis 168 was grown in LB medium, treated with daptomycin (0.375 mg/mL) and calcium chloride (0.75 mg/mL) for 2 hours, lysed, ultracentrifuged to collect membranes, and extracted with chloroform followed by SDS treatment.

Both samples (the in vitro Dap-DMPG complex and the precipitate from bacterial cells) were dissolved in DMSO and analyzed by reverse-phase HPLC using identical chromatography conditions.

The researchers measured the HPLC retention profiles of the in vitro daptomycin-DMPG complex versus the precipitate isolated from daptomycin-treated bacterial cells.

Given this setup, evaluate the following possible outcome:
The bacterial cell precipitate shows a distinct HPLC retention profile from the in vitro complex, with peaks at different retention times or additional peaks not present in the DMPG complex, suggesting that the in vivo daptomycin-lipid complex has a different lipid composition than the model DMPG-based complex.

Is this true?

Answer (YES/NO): YES